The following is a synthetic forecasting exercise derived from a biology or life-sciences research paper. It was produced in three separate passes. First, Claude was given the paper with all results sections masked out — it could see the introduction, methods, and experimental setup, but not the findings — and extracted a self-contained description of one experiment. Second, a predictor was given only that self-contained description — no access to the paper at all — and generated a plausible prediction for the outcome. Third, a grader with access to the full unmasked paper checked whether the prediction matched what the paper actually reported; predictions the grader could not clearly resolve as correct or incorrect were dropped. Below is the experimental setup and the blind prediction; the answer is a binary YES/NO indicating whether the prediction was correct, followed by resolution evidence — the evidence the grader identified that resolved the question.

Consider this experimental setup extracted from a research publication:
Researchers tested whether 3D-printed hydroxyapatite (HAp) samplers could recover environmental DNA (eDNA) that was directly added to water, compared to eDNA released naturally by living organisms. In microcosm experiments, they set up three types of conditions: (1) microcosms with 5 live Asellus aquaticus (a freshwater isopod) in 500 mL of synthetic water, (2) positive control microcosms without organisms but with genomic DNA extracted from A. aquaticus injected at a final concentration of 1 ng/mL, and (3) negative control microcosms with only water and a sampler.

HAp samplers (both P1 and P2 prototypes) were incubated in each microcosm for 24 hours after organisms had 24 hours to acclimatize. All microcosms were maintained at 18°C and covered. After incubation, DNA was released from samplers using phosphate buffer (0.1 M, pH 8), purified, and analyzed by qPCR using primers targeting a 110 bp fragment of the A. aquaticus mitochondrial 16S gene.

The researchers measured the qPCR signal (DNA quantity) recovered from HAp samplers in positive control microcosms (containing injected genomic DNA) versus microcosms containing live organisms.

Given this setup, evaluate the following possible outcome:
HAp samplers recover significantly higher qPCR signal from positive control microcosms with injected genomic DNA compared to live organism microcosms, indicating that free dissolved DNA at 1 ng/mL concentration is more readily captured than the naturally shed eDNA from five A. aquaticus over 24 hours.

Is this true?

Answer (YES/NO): YES